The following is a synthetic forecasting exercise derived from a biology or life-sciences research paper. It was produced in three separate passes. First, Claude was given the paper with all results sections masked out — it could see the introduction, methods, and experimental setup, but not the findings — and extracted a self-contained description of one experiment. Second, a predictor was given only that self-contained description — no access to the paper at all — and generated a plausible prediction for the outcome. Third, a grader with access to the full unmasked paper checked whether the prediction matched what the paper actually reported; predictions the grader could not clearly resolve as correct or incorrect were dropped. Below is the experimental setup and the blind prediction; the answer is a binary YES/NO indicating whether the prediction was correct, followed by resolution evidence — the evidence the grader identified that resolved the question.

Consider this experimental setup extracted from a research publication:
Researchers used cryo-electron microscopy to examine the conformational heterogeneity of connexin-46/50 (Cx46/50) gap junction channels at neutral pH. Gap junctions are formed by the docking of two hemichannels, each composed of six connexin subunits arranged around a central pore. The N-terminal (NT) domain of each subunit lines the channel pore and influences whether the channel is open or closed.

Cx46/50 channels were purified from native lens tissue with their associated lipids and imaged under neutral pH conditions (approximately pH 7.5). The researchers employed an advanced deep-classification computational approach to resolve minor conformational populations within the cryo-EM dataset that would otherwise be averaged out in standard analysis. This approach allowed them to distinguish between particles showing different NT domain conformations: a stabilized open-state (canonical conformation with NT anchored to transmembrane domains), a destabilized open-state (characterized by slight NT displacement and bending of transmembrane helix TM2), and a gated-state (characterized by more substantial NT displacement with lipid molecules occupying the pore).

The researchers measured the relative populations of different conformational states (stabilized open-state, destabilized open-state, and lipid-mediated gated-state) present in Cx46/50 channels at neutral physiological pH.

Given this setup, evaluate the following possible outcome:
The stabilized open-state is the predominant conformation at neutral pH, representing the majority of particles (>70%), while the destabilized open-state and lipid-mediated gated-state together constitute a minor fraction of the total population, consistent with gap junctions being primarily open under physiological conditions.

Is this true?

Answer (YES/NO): YES